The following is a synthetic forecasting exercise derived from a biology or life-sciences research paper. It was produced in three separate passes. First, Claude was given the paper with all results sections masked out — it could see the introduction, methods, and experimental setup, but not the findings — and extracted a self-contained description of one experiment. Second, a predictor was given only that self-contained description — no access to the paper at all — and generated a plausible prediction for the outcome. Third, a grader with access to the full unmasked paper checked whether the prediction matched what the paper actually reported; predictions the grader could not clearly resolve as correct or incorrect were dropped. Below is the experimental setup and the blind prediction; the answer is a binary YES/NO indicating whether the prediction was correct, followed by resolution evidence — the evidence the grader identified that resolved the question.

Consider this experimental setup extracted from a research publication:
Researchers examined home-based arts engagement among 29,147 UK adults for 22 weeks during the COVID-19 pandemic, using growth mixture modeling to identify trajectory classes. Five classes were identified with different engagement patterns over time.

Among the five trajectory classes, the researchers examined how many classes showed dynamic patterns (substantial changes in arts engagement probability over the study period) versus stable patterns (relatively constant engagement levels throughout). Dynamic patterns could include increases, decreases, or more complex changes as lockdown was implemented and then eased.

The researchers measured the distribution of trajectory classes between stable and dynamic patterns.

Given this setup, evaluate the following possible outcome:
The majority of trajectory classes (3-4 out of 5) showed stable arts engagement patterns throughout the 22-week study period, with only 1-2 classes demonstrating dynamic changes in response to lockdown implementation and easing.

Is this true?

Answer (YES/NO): NO